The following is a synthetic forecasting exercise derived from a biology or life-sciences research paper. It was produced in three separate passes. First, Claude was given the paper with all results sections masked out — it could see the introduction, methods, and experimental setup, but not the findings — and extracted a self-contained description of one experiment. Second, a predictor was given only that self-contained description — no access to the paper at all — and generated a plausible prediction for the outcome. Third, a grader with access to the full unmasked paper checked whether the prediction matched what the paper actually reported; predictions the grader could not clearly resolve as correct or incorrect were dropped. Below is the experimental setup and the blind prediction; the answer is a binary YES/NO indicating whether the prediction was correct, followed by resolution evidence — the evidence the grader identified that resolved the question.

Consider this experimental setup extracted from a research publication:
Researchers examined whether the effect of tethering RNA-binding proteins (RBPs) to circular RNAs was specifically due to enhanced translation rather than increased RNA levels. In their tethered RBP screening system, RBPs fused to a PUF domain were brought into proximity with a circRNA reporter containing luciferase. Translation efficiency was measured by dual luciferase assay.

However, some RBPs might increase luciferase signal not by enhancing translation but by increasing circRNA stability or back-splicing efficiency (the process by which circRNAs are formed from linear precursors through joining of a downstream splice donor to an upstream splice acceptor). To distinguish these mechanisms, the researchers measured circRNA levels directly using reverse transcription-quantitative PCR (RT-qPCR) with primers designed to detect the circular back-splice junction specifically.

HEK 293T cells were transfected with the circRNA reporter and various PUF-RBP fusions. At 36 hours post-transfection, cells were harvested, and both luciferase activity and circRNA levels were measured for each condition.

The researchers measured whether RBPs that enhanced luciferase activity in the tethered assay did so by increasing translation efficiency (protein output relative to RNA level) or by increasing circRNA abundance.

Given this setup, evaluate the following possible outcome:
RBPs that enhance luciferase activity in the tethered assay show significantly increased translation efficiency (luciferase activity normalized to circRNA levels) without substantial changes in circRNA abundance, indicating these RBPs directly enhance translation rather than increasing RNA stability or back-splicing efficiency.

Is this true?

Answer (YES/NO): NO